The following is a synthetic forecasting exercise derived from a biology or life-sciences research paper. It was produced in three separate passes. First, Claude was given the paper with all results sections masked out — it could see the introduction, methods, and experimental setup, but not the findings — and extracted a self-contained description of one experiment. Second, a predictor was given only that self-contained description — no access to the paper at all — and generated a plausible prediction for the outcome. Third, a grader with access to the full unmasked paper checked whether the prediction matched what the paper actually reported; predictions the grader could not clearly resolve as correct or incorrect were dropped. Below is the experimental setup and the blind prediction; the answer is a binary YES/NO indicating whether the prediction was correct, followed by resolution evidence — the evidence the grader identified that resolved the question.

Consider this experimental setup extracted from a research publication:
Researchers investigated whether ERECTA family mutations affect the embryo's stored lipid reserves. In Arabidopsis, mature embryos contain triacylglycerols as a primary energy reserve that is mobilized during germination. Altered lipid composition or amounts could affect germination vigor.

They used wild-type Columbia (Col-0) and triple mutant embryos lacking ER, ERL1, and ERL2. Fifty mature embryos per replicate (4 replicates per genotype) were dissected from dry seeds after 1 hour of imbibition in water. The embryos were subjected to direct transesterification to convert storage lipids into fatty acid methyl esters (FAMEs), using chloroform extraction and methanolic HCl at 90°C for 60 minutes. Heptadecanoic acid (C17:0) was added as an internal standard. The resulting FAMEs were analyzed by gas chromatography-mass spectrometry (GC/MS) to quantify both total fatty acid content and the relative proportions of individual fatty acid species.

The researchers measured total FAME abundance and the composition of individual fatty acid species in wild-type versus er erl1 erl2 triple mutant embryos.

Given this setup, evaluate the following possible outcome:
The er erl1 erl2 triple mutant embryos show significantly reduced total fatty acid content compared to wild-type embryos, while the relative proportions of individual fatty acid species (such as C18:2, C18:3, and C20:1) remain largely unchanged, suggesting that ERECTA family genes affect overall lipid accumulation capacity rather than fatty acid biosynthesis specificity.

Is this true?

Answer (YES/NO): YES